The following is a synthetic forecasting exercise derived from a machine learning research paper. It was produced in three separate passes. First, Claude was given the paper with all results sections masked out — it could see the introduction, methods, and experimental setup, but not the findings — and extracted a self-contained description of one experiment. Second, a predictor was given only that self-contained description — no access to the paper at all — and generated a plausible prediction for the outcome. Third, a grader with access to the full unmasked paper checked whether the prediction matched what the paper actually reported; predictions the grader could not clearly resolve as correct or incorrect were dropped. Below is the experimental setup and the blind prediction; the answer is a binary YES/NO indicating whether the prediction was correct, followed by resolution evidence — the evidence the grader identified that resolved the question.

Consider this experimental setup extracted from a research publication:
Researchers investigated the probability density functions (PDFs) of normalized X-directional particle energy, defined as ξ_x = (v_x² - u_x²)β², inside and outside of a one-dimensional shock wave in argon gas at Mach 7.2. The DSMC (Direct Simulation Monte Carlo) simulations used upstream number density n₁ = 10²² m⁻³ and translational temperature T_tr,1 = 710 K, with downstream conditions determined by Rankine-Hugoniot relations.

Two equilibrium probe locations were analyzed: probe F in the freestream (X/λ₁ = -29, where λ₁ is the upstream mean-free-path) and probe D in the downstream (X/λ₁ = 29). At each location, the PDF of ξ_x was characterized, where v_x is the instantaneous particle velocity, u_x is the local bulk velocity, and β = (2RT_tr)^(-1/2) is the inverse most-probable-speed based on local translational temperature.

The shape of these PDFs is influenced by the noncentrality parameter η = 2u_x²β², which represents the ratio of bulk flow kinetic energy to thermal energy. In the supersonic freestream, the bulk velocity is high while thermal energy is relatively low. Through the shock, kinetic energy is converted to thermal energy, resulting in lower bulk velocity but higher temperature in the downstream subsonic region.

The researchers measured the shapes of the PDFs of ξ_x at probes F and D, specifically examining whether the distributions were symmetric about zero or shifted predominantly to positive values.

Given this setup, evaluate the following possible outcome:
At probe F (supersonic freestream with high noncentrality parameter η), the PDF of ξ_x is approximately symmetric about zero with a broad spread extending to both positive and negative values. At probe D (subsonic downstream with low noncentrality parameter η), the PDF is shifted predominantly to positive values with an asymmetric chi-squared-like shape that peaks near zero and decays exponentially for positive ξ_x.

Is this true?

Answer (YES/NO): YES